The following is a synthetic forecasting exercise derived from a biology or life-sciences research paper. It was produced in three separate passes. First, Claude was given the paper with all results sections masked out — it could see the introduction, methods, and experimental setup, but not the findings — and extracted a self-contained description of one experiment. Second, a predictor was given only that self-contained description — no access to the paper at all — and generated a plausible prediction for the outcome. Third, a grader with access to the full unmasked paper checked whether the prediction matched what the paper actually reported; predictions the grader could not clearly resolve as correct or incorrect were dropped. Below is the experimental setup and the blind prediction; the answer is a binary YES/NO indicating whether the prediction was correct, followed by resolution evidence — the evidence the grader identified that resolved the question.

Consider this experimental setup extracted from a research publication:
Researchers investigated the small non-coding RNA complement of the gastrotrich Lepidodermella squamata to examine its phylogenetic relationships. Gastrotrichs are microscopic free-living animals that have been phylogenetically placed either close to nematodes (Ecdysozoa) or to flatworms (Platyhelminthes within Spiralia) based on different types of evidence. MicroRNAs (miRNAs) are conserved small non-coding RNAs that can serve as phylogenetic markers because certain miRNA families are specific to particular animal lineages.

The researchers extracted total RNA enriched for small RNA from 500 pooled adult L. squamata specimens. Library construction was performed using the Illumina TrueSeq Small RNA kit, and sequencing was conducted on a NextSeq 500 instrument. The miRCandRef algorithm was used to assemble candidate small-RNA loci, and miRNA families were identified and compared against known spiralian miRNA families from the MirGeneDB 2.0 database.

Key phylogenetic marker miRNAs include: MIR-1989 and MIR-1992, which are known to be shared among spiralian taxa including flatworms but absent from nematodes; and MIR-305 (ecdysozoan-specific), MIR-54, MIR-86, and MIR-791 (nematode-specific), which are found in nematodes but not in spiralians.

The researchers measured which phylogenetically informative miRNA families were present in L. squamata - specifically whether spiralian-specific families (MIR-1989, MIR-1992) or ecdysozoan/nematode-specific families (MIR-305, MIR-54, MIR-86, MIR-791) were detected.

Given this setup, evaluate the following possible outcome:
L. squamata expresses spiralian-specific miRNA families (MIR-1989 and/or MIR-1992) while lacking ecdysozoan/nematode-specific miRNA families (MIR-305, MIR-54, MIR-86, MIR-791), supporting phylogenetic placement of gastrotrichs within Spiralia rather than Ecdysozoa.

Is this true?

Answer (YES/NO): YES